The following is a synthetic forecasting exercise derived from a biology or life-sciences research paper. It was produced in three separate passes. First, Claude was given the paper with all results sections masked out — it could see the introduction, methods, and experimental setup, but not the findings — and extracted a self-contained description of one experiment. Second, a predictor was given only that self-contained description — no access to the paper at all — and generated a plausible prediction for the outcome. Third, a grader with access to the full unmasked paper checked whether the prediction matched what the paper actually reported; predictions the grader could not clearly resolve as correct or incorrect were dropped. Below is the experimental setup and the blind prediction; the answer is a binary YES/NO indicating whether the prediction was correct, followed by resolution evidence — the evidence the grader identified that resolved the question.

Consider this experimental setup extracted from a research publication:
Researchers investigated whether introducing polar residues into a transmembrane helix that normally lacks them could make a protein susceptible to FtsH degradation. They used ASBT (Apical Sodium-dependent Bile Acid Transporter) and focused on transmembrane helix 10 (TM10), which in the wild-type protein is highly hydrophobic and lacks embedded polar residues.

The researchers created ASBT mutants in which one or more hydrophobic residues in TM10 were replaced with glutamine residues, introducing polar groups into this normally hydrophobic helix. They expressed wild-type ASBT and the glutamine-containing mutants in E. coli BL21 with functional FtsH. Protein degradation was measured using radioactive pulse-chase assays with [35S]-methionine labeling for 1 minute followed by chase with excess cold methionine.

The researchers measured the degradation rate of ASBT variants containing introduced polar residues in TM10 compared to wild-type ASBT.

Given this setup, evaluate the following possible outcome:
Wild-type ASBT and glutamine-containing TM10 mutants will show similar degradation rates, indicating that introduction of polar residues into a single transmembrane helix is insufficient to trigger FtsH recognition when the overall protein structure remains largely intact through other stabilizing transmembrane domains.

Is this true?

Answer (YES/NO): NO